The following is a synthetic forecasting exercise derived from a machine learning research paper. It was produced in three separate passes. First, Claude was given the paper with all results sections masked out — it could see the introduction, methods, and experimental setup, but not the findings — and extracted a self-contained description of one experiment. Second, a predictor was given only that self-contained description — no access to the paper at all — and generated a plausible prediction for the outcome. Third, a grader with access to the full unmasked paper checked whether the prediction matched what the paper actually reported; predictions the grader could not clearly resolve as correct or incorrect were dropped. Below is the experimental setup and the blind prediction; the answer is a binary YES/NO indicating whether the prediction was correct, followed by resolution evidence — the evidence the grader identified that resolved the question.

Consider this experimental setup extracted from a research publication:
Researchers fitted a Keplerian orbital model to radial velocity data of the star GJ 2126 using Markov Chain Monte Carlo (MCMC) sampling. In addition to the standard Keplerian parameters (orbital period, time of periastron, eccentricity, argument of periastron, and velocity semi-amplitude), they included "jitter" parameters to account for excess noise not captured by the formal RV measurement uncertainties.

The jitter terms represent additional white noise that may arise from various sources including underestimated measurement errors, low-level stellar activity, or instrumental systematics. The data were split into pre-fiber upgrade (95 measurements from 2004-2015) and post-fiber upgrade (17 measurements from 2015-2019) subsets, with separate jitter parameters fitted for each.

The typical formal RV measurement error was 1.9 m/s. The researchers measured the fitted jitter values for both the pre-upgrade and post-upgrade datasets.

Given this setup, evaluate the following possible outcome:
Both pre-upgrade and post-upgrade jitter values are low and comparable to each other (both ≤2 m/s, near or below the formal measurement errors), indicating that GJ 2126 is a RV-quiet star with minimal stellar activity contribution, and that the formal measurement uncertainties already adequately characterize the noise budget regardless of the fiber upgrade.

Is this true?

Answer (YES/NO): NO